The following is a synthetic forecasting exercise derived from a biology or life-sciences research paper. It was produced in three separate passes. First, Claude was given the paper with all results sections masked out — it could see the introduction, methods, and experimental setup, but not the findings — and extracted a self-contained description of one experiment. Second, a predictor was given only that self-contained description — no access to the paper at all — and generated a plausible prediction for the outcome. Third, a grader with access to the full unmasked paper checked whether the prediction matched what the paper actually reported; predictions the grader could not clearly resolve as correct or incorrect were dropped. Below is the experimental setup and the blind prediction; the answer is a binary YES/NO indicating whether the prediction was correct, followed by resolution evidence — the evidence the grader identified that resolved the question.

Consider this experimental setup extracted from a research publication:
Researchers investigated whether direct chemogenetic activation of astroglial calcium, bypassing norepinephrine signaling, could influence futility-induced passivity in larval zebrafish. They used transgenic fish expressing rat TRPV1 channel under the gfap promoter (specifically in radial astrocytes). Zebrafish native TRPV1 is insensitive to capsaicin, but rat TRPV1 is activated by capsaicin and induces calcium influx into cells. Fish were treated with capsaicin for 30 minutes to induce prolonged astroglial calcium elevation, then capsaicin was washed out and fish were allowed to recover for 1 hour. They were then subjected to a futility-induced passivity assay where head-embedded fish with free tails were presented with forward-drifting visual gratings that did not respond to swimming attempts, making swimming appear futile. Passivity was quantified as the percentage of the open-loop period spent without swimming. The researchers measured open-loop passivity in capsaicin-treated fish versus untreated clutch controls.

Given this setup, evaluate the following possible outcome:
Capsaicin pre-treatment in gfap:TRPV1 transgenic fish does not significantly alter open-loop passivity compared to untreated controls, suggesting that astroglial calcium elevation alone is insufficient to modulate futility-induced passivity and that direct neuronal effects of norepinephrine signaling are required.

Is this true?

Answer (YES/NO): NO